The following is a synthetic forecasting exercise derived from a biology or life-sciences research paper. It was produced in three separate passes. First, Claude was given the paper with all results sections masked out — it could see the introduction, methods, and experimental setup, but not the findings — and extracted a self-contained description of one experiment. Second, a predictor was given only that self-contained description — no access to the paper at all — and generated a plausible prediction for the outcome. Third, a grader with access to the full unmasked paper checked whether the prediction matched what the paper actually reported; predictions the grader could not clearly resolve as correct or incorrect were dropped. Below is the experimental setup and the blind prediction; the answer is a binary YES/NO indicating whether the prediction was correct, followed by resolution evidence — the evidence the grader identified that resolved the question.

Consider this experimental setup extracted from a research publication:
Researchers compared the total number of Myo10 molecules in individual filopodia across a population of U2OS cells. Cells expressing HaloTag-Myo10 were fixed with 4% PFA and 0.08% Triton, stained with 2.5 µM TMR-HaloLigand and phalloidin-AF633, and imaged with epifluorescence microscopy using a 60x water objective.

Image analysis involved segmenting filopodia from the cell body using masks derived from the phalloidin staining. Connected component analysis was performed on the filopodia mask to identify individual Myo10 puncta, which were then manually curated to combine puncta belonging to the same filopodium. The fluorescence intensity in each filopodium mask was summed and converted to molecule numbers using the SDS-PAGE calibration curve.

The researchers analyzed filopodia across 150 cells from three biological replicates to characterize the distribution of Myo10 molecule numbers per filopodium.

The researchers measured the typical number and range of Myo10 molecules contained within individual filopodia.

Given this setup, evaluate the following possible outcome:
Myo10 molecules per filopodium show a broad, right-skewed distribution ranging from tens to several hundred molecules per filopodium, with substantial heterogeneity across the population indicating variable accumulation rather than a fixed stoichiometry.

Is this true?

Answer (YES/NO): NO